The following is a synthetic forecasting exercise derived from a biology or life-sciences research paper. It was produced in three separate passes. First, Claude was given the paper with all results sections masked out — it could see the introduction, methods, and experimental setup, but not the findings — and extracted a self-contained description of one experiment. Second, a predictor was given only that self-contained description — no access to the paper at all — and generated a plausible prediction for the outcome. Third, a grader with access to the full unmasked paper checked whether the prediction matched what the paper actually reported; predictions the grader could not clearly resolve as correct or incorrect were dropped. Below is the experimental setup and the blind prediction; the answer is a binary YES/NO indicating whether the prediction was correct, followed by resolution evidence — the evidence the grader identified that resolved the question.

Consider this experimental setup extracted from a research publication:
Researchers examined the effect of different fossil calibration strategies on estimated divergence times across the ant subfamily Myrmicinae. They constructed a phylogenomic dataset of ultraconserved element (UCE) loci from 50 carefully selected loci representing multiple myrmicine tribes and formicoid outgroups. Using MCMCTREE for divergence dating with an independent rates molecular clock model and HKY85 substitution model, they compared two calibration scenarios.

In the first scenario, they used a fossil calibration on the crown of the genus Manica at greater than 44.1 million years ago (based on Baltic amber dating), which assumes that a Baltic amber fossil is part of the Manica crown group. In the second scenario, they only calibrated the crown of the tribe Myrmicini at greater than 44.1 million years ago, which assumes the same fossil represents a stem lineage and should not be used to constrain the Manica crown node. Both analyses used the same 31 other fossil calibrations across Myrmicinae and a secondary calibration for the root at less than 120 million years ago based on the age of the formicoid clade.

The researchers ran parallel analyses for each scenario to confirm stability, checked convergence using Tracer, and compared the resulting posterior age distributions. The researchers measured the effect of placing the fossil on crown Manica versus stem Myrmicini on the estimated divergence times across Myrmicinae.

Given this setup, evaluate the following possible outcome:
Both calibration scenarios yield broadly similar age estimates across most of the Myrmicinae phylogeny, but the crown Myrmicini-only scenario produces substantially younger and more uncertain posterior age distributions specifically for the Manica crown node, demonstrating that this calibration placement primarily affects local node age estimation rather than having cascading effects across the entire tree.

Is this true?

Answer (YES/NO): NO